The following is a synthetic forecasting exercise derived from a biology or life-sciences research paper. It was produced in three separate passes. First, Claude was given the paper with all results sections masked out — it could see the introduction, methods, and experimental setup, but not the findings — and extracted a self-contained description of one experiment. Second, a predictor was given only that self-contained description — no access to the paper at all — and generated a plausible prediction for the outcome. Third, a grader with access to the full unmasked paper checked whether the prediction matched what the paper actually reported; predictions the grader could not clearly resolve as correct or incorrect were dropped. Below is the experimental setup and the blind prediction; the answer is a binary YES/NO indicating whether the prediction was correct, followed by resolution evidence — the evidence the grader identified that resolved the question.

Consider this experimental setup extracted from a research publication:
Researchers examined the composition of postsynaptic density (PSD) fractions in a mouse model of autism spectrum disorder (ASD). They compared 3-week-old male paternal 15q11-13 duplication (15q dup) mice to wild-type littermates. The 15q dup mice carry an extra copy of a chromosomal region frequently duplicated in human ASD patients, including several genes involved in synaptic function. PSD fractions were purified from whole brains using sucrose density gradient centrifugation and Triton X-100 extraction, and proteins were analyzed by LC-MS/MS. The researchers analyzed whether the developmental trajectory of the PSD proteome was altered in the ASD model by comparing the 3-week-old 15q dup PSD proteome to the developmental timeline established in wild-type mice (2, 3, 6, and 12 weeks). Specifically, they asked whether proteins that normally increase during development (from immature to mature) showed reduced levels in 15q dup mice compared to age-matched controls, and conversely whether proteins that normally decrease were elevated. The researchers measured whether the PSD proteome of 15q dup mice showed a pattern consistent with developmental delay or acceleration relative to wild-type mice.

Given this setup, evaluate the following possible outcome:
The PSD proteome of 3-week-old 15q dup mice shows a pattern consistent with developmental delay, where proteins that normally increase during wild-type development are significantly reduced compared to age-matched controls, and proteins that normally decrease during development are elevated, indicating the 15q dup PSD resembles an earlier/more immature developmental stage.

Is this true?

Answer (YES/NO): YES